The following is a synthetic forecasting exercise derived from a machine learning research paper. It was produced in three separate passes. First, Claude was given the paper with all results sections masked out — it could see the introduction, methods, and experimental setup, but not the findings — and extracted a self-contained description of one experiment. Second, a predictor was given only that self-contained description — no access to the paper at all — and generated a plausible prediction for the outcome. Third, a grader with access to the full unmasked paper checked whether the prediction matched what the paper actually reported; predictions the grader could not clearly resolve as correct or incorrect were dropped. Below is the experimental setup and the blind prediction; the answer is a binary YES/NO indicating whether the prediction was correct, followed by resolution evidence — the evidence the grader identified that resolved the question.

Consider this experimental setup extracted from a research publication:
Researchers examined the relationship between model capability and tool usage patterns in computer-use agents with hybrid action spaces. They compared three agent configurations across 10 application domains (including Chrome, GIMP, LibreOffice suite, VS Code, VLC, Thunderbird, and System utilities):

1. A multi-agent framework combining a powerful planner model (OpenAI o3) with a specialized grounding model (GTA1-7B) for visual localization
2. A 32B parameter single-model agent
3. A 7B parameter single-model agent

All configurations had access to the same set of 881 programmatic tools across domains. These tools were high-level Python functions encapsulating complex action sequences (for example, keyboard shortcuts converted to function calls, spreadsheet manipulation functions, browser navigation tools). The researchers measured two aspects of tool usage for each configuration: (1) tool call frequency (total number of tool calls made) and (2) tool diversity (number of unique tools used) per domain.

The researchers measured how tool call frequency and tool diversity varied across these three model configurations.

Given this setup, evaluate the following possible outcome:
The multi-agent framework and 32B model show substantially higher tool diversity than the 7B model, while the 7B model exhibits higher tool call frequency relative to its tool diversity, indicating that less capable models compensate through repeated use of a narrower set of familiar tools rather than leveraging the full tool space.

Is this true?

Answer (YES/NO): NO